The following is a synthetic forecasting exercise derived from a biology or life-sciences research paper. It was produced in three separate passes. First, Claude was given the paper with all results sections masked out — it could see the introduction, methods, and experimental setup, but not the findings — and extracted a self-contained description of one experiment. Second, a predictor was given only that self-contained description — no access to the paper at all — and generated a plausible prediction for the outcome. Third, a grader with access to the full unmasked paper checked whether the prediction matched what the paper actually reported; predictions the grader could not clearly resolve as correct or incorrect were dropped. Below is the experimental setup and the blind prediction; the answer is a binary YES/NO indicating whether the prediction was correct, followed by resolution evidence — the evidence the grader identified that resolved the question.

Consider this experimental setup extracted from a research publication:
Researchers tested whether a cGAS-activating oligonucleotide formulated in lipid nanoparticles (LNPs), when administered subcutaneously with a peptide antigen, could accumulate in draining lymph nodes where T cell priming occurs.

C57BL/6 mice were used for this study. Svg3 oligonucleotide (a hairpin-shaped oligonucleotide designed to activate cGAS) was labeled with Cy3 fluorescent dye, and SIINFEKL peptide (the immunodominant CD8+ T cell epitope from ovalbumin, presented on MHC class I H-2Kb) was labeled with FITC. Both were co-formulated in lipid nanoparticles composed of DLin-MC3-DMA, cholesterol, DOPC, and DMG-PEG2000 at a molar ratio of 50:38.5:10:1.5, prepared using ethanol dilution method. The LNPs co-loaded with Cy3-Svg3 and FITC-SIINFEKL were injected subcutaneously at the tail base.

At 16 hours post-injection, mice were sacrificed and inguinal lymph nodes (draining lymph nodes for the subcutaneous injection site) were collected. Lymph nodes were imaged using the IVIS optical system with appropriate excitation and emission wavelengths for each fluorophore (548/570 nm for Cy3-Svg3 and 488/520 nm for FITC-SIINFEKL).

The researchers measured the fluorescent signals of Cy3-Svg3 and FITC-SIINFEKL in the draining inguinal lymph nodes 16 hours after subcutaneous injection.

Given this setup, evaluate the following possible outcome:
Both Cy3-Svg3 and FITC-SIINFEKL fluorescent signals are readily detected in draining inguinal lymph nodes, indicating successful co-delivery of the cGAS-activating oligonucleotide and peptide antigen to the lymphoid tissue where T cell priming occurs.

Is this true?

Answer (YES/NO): YES